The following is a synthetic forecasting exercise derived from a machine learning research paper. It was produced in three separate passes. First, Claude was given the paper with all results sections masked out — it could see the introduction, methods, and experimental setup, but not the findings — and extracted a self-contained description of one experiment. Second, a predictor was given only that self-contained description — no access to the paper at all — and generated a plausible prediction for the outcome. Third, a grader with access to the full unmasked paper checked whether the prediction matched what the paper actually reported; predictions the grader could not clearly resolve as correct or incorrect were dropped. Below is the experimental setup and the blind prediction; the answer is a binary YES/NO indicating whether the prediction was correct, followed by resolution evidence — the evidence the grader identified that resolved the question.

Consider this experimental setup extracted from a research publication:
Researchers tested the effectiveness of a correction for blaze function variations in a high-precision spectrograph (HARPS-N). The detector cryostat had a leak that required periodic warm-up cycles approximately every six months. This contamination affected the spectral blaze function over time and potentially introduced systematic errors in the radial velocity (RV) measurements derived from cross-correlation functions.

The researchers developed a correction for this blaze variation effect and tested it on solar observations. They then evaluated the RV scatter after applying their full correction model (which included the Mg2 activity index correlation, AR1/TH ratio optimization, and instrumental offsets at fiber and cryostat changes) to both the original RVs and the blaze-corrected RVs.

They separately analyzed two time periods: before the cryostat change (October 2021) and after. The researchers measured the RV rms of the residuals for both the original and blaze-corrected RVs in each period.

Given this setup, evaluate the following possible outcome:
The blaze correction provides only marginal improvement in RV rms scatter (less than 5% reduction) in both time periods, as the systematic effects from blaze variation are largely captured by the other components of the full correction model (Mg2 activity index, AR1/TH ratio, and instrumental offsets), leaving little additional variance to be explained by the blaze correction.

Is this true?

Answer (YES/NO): NO